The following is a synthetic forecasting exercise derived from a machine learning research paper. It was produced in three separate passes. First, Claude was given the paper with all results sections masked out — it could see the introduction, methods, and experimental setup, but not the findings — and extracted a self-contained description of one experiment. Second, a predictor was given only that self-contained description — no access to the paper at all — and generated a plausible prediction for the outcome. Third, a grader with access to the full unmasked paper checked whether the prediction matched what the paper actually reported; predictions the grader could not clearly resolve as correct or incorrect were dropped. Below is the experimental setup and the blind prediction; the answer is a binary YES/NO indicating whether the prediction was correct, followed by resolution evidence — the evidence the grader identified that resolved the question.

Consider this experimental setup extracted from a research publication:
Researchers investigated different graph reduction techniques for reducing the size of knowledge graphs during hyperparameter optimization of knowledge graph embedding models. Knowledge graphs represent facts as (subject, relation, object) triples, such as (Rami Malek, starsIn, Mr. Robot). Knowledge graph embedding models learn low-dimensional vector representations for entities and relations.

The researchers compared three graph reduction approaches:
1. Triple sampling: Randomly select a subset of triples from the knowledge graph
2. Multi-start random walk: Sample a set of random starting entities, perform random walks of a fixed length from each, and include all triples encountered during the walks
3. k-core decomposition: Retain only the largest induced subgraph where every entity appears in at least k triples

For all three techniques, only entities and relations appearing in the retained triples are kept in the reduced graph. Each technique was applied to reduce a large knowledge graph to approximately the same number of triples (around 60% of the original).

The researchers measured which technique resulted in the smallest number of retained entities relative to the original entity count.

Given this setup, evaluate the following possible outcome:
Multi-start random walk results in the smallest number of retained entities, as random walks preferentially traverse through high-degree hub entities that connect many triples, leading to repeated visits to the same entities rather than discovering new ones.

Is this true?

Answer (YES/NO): NO